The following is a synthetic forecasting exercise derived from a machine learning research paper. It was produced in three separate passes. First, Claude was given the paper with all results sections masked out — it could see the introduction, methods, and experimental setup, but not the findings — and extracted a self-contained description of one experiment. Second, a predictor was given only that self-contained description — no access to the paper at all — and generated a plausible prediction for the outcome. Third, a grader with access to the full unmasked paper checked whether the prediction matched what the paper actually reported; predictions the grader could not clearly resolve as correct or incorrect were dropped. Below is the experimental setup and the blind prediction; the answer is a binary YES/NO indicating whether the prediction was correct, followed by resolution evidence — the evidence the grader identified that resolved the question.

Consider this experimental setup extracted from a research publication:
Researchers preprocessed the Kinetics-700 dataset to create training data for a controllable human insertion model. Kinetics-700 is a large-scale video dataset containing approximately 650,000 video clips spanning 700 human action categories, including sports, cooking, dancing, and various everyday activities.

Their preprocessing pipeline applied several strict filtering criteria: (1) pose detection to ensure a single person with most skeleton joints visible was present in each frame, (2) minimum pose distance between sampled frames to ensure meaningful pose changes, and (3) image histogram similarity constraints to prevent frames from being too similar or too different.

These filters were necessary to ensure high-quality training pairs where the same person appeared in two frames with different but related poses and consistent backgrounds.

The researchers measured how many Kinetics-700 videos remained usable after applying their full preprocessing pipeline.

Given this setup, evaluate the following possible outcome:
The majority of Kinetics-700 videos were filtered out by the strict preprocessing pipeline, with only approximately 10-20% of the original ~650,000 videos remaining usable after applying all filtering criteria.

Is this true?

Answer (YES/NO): NO